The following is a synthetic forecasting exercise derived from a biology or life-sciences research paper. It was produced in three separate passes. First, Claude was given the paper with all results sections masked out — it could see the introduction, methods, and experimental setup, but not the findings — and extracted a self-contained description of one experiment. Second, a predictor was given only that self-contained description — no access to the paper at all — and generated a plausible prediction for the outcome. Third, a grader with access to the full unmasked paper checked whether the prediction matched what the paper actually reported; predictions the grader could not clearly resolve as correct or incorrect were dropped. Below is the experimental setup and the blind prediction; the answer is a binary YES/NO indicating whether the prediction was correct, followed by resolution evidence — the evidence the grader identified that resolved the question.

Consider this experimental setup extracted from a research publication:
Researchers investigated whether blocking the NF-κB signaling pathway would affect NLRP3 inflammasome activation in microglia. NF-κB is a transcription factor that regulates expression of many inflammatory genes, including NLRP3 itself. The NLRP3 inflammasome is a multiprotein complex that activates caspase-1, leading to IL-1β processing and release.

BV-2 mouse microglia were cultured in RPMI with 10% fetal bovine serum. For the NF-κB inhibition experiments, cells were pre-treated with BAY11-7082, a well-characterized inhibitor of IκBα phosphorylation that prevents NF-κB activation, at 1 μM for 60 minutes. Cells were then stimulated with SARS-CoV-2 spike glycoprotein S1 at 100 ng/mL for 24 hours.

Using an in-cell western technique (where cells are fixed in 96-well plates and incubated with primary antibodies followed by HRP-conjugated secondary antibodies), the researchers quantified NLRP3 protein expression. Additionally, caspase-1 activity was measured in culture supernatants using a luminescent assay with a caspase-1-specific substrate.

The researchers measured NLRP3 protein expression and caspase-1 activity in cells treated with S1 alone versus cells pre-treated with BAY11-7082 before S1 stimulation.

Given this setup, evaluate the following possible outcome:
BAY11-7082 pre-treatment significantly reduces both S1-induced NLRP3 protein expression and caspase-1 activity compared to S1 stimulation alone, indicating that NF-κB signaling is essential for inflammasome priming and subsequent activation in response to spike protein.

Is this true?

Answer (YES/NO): YES